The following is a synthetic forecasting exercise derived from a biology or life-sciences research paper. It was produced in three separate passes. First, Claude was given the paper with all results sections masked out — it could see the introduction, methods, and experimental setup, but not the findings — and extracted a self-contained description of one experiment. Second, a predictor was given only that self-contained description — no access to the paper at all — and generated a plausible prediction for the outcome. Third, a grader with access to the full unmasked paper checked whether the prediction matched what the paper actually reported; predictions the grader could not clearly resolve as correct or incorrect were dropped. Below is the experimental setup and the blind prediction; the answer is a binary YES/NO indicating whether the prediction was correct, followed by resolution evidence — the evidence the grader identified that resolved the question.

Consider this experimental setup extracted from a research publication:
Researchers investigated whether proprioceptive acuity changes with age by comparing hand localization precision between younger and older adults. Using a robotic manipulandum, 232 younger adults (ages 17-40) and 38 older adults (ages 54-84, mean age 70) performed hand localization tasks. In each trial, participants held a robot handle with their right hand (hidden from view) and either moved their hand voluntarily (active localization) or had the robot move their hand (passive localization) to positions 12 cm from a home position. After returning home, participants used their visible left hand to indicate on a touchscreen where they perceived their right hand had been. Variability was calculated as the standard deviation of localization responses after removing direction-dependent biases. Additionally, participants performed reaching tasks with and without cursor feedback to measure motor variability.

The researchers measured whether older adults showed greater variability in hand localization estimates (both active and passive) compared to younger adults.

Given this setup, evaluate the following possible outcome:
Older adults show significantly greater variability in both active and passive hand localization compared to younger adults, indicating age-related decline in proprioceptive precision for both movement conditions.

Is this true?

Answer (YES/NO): NO